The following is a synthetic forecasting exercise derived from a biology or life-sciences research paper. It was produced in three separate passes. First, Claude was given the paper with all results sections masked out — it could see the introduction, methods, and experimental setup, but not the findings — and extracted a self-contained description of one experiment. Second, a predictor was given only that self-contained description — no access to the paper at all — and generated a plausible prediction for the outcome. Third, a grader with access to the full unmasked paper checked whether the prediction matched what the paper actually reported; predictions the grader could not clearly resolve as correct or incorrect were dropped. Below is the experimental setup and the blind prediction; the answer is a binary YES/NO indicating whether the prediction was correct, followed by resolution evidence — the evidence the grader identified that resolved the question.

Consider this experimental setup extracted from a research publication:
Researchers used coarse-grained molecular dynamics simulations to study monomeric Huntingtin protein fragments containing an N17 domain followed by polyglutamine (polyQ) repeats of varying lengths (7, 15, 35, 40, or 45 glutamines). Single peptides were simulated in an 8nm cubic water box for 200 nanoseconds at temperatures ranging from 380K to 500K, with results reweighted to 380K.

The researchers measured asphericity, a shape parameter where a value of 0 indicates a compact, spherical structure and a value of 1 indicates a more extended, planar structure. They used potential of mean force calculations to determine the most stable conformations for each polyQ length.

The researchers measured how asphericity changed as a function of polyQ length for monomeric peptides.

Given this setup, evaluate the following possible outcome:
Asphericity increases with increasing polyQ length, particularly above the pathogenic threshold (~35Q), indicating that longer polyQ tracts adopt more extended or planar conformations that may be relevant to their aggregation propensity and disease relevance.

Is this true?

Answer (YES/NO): NO